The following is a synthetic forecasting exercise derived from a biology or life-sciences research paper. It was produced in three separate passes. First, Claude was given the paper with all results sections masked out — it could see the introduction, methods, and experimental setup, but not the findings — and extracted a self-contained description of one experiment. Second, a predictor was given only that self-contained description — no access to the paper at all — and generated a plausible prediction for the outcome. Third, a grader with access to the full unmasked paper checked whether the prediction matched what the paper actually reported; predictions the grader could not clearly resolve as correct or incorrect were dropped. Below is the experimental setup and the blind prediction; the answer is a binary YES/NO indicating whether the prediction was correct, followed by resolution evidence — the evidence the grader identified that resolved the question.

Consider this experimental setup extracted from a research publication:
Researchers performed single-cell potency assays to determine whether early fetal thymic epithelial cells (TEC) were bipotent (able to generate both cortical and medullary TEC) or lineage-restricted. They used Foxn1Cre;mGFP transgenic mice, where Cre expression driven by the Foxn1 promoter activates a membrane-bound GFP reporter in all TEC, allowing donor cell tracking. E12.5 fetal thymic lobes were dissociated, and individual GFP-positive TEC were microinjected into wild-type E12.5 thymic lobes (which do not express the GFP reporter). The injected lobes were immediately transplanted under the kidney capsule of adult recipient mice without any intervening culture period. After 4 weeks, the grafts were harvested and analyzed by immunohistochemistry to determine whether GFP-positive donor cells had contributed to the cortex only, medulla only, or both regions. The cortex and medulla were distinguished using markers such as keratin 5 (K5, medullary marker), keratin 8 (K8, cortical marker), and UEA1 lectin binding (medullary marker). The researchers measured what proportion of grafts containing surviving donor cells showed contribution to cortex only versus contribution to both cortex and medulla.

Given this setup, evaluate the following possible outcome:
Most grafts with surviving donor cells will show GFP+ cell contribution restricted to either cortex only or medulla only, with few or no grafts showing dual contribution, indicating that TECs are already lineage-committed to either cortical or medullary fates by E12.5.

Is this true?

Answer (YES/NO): YES